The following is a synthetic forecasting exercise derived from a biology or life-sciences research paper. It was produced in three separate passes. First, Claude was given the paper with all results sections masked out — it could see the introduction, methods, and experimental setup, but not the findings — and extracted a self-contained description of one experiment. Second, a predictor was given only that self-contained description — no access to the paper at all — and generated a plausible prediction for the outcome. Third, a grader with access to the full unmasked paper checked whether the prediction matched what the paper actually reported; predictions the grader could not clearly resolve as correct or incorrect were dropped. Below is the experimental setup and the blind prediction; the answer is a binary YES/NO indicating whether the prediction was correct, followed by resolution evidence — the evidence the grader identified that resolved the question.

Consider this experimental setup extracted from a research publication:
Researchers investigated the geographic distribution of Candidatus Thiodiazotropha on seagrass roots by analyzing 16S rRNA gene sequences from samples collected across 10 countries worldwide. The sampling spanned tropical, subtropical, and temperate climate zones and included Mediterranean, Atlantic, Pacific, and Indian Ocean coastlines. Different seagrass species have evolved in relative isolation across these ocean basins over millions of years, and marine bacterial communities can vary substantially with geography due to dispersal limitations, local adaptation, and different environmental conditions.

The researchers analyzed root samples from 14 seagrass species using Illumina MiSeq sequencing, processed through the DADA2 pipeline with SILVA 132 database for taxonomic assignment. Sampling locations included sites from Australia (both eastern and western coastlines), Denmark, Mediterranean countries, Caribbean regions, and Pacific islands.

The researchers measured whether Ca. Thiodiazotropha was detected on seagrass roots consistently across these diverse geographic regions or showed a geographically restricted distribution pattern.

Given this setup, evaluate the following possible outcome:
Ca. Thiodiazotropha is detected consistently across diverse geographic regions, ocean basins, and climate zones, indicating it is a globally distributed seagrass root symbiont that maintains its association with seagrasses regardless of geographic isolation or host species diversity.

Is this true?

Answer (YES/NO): YES